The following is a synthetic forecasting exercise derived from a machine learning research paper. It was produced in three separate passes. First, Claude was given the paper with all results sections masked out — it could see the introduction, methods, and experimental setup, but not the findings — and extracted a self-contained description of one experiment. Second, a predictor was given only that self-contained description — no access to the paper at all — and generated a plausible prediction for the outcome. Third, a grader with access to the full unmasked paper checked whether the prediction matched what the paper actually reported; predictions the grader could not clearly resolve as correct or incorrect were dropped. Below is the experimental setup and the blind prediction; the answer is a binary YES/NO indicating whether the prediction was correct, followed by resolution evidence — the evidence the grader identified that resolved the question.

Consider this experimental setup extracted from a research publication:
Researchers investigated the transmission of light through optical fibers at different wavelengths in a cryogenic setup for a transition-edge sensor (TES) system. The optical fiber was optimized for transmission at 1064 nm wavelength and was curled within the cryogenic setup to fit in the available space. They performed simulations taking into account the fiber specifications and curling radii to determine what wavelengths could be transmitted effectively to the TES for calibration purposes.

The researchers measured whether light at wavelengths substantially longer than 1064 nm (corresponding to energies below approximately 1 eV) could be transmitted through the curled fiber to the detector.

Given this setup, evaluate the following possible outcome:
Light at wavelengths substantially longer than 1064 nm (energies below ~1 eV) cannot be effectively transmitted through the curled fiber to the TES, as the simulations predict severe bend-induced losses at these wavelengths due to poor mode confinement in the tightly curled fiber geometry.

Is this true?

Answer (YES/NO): NO